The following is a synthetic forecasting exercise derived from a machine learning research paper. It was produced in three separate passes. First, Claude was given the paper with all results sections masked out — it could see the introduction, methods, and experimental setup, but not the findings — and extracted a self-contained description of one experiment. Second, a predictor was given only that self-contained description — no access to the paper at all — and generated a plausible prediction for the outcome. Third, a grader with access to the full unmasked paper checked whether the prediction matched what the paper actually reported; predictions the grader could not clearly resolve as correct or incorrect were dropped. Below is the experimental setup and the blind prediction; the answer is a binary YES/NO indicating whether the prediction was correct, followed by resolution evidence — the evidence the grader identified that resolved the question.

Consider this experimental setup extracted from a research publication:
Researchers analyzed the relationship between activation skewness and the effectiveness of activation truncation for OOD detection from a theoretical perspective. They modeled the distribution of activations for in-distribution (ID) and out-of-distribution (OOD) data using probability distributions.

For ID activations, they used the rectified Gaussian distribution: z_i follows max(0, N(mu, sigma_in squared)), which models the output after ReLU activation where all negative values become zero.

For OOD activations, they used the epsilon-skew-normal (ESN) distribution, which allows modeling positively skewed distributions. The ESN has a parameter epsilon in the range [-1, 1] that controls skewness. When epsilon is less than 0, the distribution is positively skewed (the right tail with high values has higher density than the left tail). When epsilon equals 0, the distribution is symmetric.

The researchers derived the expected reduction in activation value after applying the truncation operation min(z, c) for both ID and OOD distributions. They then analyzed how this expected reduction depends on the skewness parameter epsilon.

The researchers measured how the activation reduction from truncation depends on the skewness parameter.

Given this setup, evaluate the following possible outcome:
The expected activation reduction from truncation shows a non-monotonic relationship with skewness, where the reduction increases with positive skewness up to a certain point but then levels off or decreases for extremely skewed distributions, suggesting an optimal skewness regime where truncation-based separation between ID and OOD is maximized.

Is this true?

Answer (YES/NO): NO